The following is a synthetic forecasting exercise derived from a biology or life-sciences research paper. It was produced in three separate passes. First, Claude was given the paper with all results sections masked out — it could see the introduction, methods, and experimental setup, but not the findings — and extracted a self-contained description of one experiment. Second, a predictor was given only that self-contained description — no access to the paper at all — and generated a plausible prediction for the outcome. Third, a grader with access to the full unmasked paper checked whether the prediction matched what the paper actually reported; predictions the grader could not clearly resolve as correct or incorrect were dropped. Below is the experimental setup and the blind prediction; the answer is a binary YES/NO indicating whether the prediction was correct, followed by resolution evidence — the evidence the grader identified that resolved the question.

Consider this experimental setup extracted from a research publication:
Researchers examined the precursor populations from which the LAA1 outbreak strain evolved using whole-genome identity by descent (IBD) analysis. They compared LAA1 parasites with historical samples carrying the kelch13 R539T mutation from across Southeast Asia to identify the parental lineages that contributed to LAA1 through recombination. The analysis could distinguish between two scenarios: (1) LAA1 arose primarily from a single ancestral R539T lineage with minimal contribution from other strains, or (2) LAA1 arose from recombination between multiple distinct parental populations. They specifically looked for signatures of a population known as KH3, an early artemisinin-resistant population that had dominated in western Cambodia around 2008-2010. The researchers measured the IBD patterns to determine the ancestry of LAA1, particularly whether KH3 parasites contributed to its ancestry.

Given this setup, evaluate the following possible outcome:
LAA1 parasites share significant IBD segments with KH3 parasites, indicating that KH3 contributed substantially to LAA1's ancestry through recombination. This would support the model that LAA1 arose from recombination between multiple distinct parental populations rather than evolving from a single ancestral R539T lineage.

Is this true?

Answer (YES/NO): YES